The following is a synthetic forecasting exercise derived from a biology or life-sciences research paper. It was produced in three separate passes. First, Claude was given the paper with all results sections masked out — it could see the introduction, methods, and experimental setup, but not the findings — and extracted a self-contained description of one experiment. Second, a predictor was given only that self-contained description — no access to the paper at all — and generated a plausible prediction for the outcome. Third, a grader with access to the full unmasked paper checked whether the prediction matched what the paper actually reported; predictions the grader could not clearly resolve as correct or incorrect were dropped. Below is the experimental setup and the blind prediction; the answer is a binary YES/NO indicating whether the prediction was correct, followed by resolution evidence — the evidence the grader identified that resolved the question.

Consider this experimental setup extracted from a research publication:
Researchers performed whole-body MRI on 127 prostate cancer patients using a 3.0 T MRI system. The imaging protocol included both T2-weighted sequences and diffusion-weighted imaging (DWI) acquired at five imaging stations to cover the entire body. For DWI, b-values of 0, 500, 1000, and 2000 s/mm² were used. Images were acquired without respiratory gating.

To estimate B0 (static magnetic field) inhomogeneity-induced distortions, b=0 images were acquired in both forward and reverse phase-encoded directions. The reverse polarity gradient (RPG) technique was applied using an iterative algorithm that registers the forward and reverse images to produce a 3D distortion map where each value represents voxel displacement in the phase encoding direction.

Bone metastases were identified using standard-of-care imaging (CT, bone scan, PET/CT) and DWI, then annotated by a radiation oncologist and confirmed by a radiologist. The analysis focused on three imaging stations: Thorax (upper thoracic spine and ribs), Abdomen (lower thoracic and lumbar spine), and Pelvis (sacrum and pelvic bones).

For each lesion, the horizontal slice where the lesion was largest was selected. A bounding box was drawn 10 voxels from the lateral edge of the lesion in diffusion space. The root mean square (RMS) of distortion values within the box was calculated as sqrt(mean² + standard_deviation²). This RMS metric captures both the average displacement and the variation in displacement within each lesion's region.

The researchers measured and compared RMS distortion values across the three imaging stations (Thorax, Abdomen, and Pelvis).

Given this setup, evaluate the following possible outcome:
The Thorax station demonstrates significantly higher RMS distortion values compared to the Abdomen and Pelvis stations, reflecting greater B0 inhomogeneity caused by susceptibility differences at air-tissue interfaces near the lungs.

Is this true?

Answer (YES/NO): YES